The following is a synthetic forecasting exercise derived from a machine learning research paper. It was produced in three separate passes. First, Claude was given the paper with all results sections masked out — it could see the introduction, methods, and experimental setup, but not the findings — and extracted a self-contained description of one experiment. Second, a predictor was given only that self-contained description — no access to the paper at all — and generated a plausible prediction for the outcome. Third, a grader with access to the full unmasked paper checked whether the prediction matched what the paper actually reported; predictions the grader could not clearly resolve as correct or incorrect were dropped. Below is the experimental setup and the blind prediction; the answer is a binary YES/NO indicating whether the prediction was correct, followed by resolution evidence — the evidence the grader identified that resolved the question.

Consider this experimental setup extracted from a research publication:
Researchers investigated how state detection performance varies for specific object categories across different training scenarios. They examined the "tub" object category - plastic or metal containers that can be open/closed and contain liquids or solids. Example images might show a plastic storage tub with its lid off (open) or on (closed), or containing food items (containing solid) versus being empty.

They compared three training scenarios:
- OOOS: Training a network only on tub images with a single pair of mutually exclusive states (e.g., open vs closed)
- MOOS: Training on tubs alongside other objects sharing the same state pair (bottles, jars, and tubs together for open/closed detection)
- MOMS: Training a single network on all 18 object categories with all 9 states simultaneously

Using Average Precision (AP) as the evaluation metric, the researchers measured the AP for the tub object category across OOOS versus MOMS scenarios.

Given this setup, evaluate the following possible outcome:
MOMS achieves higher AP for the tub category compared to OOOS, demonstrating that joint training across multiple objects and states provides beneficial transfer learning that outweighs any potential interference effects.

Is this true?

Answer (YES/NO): NO